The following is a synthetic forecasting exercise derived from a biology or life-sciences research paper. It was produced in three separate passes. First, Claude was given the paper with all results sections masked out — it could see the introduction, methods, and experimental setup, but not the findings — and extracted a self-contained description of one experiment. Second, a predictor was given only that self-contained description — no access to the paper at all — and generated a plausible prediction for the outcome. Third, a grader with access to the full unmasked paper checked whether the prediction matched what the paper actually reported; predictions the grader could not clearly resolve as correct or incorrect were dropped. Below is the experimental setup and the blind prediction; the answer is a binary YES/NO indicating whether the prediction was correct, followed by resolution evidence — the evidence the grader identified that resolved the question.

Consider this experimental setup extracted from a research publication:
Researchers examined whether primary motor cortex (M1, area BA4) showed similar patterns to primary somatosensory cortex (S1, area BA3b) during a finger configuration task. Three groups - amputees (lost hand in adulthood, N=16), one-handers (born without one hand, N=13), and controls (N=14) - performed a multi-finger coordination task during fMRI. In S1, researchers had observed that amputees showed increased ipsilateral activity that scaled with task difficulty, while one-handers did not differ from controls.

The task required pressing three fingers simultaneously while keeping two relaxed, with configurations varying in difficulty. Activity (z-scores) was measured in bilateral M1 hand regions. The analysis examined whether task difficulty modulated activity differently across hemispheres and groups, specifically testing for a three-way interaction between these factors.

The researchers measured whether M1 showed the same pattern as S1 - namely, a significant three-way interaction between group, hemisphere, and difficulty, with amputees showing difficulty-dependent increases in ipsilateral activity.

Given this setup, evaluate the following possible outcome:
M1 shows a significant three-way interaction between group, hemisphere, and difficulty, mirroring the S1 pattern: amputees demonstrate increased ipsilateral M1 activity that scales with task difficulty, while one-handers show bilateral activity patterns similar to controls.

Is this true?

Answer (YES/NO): NO